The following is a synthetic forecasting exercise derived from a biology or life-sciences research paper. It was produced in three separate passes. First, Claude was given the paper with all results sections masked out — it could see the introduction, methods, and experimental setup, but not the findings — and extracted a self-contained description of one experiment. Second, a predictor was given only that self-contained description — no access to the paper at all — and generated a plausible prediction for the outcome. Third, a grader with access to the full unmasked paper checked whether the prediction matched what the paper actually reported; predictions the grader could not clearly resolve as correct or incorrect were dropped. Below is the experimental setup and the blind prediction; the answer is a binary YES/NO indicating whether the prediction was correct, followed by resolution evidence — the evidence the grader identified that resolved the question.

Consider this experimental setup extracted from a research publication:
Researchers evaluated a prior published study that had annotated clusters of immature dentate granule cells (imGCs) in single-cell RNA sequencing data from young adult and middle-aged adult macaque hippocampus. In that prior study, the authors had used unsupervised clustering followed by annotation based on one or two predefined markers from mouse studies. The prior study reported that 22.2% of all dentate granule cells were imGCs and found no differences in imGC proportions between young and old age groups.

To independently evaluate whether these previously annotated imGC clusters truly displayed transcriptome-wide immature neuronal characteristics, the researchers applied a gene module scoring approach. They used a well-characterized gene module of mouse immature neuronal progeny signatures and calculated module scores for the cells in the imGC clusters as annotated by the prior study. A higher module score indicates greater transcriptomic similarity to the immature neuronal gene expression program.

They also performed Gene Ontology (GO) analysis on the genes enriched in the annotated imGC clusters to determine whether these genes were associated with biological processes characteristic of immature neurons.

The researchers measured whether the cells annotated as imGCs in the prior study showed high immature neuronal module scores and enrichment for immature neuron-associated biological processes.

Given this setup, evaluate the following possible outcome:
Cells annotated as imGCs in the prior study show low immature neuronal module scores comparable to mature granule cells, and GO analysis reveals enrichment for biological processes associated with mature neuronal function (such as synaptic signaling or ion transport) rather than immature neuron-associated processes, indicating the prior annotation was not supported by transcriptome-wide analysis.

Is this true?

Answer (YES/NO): NO